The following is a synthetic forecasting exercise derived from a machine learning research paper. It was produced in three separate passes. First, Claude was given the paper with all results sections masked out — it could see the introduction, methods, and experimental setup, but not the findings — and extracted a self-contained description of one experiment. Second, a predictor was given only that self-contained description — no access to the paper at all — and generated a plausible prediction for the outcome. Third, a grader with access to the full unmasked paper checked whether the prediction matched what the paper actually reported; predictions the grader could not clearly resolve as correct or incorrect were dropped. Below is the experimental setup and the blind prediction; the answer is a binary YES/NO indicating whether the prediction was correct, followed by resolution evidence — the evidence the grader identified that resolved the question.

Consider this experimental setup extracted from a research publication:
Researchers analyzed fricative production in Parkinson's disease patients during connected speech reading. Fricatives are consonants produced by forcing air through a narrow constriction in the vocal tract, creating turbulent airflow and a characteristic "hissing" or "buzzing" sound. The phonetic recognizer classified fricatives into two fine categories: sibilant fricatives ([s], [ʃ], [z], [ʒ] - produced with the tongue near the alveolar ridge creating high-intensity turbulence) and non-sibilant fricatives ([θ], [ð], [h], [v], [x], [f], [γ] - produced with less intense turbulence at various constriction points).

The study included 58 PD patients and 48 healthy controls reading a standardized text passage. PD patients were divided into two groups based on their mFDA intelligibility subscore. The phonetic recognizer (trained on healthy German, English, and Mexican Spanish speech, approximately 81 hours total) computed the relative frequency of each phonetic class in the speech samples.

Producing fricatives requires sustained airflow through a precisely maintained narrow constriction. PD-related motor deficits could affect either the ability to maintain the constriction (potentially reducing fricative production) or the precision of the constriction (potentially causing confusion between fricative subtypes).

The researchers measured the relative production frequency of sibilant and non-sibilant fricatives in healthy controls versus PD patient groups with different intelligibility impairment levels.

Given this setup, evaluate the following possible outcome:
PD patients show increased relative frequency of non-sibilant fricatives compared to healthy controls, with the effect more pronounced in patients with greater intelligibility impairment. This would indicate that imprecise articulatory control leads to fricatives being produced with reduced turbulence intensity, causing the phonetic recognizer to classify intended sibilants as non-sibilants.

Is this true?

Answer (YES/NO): YES